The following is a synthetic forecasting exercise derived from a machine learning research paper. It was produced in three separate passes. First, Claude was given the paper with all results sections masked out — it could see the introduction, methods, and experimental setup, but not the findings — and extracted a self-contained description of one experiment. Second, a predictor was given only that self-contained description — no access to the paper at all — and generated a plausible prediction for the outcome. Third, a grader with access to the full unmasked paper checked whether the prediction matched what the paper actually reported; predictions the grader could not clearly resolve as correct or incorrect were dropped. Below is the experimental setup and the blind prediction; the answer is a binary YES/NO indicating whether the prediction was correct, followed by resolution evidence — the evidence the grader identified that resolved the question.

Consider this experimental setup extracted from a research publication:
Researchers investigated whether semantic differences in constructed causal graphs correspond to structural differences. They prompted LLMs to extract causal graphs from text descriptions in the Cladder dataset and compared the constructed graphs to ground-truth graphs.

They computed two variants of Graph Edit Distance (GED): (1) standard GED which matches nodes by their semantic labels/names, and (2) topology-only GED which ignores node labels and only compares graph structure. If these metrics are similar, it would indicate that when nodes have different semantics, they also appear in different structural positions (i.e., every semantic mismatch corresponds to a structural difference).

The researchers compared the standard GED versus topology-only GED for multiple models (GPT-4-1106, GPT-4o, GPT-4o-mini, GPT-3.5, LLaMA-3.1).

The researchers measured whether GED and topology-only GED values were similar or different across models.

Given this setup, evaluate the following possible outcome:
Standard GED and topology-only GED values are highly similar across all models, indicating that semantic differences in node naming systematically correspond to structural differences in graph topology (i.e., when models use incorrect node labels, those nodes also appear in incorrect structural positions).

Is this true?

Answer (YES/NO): YES